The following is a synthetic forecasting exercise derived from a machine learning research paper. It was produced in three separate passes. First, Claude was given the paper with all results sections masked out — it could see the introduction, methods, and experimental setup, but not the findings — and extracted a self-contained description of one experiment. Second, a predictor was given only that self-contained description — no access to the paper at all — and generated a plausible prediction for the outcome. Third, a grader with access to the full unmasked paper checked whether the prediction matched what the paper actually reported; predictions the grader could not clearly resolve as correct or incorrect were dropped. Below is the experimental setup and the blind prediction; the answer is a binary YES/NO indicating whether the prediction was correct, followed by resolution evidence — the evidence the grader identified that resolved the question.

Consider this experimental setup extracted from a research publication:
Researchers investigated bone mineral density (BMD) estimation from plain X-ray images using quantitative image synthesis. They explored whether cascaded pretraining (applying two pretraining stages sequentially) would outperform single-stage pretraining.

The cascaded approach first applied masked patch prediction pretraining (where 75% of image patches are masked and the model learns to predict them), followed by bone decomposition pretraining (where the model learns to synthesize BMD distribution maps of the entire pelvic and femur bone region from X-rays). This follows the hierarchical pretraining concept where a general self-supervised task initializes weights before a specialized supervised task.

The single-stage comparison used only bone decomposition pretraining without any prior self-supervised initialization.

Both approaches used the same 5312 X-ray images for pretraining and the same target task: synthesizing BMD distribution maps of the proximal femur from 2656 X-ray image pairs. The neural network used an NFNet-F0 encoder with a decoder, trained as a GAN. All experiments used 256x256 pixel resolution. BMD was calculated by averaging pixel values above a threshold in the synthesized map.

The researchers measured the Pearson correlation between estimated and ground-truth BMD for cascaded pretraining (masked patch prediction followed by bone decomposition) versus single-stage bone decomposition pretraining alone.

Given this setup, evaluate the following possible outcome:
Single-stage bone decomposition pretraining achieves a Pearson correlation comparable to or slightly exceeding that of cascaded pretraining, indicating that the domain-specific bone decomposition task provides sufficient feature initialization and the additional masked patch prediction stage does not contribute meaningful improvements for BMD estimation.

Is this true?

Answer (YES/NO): NO